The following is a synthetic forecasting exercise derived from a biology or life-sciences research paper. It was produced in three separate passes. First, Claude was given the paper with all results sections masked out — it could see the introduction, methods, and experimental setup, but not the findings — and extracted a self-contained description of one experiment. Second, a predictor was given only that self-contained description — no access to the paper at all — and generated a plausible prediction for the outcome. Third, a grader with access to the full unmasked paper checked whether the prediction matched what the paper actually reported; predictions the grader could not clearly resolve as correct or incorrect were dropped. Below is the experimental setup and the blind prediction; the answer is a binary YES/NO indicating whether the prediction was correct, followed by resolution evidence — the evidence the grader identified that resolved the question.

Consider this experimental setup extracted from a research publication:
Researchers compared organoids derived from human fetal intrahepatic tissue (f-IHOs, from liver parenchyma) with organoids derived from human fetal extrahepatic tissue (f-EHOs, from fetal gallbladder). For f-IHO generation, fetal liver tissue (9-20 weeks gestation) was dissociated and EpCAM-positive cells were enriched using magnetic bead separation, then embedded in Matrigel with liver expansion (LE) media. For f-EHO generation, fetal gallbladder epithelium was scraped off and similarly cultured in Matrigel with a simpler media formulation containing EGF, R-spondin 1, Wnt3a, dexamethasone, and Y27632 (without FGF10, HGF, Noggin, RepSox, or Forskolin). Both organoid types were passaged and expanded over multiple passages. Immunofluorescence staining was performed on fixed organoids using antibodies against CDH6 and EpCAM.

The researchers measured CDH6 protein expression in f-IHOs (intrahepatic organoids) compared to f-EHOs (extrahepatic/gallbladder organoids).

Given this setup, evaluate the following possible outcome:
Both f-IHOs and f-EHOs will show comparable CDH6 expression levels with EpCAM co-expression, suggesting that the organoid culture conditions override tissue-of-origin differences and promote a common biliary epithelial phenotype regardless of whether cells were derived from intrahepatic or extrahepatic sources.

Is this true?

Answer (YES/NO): NO